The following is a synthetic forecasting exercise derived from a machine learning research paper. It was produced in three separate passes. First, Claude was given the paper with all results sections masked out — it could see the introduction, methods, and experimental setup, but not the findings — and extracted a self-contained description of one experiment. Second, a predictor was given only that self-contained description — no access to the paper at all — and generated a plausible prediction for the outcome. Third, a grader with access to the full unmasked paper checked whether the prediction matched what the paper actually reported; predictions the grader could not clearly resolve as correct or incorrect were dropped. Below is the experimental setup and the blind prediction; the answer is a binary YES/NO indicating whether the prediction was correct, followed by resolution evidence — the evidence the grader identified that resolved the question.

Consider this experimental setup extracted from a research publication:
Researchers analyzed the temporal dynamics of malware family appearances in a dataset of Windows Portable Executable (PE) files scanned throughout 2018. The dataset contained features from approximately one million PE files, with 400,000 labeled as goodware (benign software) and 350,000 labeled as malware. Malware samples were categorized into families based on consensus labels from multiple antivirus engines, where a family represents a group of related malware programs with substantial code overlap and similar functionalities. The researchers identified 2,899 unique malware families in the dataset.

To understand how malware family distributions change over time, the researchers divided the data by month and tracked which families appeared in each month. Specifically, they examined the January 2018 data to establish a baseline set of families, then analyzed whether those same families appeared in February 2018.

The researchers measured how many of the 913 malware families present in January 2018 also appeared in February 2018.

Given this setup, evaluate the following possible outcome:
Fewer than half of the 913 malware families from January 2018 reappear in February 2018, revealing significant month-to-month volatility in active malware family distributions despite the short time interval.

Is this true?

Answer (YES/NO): NO